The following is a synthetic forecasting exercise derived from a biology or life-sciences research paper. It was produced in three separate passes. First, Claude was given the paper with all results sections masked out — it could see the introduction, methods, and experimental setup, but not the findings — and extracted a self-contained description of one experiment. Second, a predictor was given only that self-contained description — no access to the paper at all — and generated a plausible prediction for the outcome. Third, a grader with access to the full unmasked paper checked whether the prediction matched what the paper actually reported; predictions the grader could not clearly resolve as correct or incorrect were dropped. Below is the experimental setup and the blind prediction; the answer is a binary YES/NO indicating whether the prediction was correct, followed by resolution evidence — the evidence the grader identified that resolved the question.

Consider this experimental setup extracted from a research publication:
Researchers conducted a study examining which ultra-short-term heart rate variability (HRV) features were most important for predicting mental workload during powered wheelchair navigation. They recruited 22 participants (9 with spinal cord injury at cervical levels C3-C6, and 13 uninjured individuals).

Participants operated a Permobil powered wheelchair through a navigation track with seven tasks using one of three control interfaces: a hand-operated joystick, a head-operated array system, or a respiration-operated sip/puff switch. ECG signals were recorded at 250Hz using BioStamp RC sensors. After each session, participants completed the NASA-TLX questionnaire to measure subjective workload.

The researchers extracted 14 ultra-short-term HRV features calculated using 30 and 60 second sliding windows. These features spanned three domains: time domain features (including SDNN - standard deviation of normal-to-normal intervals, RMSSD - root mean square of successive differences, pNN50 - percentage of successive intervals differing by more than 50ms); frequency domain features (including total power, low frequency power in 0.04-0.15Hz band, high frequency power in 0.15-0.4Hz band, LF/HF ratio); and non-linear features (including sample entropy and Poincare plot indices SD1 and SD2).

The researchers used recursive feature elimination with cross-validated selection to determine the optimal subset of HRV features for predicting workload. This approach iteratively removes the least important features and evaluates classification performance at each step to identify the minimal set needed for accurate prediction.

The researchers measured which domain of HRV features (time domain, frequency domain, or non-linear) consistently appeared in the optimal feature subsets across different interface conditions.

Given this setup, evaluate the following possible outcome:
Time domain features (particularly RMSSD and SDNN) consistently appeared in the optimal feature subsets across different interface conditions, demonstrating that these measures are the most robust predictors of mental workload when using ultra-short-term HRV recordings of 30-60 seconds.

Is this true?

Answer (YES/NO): NO